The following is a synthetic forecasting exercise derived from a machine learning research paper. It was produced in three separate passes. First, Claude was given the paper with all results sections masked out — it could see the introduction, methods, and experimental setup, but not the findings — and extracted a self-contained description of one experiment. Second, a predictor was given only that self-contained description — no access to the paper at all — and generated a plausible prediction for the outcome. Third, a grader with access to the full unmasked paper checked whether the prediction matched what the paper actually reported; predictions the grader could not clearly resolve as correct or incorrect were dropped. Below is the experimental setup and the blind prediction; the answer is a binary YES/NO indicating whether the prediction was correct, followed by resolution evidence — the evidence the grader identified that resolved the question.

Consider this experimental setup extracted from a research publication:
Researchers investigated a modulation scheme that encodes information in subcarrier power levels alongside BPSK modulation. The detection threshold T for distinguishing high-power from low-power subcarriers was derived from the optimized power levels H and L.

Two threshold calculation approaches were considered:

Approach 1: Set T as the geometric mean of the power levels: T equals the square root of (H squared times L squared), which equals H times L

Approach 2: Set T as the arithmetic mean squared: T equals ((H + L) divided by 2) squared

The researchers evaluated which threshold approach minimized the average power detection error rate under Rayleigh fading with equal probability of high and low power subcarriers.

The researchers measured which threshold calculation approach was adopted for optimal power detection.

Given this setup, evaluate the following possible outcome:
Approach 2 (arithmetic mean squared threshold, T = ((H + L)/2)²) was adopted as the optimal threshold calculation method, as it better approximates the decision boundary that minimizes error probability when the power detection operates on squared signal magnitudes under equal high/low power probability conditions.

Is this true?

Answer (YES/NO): YES